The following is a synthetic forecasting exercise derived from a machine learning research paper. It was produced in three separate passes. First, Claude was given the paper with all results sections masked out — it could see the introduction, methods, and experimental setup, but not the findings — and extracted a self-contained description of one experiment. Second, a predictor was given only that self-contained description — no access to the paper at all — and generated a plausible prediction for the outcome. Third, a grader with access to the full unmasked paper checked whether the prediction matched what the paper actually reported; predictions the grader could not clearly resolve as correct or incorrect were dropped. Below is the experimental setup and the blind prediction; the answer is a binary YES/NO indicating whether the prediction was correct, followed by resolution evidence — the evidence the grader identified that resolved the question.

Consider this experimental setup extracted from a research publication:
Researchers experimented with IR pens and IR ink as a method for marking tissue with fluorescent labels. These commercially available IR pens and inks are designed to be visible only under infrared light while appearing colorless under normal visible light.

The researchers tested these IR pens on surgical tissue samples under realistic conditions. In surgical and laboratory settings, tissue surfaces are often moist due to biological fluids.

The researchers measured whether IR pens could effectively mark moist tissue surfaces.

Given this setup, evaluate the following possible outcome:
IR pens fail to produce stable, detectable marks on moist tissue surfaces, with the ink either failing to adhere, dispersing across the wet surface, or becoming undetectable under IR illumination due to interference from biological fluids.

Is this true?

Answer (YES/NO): NO